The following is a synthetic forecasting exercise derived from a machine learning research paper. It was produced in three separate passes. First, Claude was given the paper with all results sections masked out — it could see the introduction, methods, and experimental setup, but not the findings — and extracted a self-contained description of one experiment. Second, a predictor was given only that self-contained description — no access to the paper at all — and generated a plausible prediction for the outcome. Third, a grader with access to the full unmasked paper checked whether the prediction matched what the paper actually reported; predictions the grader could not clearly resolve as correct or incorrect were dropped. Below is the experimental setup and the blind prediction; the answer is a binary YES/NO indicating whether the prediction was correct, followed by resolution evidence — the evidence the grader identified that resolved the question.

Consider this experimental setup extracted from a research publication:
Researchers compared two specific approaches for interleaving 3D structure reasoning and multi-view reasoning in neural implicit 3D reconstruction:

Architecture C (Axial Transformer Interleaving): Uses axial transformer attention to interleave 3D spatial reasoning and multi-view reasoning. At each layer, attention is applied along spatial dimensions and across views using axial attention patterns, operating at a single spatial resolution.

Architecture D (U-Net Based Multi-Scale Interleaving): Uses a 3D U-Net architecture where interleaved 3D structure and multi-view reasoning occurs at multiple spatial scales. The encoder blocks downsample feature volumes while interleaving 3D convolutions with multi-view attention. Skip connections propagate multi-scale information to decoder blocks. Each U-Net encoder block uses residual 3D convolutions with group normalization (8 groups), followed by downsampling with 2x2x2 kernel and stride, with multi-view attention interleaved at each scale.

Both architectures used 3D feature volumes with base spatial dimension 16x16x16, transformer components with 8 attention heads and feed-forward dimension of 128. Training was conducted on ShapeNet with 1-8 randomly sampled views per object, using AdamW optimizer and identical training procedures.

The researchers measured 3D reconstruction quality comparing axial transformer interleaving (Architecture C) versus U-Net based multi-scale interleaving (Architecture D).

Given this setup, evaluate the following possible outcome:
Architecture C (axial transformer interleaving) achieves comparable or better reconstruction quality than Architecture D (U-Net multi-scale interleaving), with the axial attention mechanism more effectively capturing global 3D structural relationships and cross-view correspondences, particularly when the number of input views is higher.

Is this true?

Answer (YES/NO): NO